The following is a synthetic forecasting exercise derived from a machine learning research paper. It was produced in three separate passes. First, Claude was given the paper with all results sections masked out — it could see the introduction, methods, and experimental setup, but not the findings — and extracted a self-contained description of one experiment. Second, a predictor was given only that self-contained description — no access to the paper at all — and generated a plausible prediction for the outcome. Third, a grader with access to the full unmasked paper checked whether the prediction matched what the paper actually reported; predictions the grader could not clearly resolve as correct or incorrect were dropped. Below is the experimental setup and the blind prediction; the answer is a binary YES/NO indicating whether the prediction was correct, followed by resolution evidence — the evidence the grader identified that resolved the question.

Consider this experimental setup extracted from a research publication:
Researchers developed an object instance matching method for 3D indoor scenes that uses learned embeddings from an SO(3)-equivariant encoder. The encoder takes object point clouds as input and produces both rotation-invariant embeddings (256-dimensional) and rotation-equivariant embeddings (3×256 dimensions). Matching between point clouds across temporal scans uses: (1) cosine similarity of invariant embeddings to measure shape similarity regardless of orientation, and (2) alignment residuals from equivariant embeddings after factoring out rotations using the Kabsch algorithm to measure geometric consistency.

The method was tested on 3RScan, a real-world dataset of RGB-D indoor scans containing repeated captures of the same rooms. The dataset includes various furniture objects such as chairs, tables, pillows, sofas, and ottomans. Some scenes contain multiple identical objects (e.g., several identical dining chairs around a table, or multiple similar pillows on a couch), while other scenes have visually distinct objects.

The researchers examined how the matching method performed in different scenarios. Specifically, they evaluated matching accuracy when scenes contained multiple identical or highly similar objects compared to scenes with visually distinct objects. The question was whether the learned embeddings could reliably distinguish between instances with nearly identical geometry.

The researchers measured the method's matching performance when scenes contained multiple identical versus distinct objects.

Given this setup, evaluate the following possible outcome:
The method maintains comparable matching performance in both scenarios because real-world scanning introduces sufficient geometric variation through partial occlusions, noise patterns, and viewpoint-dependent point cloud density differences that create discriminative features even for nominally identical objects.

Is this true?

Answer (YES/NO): NO